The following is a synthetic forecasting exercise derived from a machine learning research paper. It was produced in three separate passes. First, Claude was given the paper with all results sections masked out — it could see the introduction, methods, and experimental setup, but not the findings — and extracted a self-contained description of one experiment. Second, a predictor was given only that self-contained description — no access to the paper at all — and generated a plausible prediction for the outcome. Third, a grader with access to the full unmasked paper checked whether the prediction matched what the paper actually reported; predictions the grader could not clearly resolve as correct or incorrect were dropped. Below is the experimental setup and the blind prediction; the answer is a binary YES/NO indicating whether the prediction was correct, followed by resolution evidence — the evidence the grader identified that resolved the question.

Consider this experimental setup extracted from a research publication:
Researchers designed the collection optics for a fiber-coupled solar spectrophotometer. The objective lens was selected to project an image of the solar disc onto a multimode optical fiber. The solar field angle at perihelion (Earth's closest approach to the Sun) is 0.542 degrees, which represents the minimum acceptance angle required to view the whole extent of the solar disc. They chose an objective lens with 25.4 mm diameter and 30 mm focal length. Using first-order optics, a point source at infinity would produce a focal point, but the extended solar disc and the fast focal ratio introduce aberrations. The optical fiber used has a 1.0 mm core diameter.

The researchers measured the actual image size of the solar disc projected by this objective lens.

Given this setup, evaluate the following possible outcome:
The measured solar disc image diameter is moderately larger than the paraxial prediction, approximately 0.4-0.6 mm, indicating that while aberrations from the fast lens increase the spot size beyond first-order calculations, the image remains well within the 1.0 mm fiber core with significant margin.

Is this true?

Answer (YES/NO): YES